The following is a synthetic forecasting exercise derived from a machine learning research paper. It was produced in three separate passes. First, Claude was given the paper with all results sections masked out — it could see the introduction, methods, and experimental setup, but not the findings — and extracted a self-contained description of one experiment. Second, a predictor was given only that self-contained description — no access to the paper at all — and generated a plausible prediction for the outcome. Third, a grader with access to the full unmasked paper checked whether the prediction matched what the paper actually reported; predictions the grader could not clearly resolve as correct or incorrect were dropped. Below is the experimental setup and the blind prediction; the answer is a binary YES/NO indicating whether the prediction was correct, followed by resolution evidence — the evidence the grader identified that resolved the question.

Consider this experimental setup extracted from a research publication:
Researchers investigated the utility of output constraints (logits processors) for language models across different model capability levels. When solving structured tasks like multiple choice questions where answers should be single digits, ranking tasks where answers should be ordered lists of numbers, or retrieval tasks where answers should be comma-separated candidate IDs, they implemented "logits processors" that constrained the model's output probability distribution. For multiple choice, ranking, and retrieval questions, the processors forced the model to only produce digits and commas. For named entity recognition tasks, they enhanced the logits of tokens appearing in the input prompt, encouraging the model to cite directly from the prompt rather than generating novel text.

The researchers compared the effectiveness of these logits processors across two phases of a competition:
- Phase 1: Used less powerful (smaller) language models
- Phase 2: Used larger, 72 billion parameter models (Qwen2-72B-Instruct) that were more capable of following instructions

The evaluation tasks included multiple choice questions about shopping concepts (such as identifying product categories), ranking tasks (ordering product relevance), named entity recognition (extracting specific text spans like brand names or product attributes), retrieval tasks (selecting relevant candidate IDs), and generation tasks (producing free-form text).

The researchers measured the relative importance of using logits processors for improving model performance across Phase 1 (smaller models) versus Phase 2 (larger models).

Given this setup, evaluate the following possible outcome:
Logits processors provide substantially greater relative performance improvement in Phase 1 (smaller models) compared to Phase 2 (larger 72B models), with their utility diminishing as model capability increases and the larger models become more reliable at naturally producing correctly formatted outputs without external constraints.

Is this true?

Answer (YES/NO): YES